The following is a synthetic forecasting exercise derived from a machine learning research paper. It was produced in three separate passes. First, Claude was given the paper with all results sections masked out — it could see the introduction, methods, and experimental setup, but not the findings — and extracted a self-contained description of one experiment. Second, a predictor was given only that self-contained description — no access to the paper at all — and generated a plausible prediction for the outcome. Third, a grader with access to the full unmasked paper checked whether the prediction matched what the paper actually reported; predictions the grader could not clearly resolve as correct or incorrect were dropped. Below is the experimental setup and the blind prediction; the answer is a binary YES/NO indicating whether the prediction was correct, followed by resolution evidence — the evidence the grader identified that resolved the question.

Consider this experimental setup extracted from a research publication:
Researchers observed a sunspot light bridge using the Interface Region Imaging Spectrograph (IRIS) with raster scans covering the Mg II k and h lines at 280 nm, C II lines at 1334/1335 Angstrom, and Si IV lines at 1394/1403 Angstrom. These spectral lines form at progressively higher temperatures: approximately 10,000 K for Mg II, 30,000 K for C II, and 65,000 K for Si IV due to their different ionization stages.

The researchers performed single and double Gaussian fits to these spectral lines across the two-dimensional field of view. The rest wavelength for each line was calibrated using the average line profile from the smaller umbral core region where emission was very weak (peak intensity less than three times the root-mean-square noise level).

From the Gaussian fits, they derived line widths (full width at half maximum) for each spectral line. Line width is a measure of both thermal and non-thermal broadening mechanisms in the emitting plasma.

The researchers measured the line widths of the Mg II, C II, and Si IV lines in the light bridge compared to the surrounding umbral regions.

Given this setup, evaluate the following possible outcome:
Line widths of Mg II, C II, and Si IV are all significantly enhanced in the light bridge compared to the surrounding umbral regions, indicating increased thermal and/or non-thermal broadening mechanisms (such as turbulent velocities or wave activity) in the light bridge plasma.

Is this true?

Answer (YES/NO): YES